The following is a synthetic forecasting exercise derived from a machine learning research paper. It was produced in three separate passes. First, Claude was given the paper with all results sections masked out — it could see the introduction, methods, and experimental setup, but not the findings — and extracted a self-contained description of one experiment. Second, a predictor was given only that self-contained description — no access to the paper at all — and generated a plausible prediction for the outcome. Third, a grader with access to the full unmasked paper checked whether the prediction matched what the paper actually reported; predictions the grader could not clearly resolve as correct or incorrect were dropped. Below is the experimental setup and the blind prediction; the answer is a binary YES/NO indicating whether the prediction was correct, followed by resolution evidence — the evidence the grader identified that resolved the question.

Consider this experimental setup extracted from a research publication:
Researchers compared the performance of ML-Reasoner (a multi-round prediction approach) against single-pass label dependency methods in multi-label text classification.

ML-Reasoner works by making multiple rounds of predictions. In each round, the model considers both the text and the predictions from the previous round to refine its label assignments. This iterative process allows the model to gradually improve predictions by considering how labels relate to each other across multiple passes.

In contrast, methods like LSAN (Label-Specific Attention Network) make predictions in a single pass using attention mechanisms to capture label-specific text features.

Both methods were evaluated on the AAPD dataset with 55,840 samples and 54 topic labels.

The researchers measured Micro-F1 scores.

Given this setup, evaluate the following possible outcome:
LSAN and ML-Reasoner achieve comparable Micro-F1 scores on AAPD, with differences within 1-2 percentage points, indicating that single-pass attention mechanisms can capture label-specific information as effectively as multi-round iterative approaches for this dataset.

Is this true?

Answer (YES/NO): YES